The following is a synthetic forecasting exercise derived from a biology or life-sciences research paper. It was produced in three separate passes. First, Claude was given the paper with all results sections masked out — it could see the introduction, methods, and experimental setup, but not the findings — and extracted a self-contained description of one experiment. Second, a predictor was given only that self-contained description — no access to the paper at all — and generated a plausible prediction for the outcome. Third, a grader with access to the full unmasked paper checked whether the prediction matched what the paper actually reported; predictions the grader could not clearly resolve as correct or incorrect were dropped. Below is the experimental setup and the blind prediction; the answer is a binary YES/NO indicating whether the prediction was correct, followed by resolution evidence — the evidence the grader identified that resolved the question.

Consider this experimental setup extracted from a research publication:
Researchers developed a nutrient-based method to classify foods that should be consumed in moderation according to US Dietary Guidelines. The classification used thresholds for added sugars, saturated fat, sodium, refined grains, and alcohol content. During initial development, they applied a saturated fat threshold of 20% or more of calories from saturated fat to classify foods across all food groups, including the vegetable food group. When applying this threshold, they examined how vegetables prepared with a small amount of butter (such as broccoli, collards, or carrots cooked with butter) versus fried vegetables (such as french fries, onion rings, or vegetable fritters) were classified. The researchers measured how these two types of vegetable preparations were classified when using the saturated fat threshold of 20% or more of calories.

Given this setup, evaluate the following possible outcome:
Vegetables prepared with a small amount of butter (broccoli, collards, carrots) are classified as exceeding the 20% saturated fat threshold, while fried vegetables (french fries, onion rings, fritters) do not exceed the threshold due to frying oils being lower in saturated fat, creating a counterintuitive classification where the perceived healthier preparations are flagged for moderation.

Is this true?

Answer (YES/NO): YES